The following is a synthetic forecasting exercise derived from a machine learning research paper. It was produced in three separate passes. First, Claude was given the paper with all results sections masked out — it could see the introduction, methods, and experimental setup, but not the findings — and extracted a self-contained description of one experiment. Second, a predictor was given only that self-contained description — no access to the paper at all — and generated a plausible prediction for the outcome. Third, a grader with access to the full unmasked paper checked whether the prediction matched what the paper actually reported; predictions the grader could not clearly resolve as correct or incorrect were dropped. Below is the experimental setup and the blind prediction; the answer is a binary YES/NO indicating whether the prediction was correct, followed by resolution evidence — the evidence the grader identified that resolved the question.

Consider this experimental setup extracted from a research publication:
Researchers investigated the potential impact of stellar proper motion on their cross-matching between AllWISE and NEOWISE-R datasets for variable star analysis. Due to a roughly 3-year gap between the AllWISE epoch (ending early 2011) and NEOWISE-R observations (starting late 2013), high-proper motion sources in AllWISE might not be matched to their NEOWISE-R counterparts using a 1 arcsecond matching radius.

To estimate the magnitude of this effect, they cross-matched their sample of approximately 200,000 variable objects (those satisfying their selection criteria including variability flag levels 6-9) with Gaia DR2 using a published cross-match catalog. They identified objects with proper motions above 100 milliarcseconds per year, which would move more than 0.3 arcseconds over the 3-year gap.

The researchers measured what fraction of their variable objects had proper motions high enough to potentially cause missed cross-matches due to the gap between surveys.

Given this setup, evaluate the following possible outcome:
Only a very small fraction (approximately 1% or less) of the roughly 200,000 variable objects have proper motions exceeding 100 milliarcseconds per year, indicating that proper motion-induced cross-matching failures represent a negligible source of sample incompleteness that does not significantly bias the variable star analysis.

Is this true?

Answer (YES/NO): YES